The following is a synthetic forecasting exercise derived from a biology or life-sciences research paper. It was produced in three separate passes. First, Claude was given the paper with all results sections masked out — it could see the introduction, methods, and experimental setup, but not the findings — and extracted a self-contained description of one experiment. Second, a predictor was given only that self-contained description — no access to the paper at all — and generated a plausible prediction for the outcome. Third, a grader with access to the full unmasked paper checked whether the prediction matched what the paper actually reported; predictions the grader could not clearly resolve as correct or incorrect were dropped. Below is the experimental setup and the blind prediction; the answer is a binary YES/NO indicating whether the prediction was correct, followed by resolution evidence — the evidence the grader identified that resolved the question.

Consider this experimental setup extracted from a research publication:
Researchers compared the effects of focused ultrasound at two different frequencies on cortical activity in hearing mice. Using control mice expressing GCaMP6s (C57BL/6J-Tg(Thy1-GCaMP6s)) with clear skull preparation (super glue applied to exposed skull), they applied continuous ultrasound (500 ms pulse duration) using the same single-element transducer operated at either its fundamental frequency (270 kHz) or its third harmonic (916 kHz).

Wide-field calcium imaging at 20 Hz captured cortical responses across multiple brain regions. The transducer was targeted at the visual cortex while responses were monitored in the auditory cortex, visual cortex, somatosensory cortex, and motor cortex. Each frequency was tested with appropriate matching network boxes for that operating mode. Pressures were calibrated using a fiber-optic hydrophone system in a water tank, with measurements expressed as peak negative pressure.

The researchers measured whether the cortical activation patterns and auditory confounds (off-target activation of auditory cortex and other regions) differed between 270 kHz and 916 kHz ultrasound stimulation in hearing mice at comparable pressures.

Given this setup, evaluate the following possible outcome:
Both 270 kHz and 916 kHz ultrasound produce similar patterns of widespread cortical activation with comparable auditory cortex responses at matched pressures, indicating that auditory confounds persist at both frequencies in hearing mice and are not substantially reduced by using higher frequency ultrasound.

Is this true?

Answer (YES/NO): YES